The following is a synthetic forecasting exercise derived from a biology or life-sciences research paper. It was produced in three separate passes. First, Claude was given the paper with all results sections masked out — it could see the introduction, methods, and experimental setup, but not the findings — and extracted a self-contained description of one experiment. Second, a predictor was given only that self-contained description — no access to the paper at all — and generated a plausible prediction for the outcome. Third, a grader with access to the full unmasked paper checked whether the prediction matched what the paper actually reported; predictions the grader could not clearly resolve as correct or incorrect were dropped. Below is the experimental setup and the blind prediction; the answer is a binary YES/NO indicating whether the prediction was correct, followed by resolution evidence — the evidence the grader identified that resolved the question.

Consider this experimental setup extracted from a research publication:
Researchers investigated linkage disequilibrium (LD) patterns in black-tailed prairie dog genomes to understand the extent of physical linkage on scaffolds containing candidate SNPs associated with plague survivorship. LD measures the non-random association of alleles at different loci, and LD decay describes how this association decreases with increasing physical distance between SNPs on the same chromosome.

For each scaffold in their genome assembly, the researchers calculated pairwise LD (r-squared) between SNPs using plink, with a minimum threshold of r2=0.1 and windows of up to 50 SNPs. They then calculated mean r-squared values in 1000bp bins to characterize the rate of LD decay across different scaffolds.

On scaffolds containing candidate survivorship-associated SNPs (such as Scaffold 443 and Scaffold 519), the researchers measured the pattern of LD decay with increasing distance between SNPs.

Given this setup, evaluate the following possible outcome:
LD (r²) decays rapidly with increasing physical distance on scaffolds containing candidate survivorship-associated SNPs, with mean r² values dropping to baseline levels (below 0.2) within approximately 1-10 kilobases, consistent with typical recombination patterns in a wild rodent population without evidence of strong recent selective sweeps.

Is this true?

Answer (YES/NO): NO